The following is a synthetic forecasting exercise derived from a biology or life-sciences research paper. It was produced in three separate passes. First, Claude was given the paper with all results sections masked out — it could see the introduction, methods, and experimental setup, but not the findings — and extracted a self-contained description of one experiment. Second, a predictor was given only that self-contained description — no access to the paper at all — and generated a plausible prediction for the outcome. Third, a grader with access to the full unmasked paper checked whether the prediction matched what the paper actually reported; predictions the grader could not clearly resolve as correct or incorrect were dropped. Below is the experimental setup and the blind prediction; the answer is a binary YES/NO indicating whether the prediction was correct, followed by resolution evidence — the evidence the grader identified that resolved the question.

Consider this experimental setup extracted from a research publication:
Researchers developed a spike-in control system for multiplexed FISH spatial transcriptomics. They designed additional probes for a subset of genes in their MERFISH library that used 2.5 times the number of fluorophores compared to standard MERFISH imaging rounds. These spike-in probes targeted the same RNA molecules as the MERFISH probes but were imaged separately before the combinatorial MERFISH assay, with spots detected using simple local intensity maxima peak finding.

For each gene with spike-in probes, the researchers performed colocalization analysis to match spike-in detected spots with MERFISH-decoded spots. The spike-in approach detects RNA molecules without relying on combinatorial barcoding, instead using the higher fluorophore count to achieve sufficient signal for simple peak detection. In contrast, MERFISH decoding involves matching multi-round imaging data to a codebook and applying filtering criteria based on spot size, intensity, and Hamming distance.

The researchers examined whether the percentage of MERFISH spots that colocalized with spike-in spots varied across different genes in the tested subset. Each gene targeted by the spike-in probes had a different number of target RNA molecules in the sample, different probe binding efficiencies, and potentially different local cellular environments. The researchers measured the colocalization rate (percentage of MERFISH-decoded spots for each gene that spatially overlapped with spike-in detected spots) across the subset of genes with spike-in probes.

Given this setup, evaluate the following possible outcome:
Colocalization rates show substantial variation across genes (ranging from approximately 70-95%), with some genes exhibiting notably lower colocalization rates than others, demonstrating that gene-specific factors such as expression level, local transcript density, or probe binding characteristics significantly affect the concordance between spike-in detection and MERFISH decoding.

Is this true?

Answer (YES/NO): NO